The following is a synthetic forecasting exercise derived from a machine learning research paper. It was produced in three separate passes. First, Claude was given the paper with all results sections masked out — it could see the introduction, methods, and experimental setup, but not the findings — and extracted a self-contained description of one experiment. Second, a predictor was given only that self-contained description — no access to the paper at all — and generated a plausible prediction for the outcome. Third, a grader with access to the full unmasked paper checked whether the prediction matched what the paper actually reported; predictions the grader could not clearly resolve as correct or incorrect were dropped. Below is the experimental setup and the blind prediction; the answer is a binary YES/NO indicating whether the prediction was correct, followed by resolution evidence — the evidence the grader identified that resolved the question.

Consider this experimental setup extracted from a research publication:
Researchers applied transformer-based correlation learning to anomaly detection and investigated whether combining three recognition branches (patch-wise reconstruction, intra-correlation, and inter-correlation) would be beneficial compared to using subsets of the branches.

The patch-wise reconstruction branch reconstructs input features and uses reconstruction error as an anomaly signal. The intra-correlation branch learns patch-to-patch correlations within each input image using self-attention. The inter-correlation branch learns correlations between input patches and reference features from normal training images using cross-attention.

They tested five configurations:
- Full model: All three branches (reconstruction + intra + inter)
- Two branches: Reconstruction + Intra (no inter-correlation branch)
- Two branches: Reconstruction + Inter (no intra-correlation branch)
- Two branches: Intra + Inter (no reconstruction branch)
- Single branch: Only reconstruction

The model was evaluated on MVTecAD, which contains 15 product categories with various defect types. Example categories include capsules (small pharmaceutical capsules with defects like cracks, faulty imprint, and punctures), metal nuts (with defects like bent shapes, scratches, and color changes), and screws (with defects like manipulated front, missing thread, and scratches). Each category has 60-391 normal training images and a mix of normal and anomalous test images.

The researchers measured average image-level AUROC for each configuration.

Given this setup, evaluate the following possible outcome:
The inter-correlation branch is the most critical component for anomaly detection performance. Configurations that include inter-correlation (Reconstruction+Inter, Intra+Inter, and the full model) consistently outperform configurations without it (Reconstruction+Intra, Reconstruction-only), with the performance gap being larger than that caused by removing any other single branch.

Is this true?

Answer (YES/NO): NO